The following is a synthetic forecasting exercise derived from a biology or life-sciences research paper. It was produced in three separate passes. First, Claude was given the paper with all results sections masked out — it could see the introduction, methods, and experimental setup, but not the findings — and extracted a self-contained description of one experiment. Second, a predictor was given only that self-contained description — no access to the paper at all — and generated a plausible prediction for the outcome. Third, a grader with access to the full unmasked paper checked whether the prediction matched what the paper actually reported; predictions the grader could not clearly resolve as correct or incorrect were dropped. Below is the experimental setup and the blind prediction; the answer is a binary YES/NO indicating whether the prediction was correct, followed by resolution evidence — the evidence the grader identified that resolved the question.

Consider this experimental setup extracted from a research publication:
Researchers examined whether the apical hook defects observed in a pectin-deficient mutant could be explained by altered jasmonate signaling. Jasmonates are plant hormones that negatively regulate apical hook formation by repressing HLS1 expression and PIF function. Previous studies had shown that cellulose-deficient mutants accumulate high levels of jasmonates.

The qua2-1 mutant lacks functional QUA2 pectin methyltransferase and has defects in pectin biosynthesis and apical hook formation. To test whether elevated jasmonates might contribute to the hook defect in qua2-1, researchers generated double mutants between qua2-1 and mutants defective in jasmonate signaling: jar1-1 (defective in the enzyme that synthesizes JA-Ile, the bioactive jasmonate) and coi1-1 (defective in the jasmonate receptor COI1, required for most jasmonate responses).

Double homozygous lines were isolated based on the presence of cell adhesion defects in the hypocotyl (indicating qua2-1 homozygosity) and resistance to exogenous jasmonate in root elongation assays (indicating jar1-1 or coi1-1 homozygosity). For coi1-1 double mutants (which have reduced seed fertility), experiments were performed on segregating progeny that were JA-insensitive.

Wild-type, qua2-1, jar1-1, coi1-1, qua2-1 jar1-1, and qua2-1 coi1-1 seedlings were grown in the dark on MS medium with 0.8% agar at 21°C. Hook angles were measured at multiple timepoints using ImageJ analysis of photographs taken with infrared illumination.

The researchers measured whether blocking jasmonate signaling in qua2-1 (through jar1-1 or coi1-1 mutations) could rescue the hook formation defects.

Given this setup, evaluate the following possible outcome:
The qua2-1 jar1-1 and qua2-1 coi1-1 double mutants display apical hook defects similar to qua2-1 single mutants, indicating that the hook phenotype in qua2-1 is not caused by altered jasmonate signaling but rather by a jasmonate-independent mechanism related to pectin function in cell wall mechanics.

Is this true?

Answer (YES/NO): YES